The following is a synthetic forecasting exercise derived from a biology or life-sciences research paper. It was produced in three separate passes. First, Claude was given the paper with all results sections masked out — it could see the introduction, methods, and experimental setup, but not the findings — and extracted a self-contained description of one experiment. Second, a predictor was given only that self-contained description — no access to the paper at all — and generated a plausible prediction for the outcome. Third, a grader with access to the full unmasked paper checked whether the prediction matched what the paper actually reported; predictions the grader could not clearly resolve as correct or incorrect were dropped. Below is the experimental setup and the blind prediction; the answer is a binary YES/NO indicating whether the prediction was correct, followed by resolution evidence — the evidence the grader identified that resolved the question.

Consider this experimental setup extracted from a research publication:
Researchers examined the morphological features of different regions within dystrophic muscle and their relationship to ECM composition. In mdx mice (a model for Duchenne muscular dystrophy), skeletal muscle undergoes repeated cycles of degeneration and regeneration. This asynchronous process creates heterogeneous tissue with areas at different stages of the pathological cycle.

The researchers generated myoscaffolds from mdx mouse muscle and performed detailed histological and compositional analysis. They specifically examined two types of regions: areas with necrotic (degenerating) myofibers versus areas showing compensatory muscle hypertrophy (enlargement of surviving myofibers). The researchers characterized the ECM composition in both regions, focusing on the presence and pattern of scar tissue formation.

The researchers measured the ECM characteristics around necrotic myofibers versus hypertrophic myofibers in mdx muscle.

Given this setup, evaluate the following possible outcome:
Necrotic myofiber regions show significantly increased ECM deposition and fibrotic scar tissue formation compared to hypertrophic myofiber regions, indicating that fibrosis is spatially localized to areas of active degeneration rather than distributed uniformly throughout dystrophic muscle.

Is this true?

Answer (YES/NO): YES